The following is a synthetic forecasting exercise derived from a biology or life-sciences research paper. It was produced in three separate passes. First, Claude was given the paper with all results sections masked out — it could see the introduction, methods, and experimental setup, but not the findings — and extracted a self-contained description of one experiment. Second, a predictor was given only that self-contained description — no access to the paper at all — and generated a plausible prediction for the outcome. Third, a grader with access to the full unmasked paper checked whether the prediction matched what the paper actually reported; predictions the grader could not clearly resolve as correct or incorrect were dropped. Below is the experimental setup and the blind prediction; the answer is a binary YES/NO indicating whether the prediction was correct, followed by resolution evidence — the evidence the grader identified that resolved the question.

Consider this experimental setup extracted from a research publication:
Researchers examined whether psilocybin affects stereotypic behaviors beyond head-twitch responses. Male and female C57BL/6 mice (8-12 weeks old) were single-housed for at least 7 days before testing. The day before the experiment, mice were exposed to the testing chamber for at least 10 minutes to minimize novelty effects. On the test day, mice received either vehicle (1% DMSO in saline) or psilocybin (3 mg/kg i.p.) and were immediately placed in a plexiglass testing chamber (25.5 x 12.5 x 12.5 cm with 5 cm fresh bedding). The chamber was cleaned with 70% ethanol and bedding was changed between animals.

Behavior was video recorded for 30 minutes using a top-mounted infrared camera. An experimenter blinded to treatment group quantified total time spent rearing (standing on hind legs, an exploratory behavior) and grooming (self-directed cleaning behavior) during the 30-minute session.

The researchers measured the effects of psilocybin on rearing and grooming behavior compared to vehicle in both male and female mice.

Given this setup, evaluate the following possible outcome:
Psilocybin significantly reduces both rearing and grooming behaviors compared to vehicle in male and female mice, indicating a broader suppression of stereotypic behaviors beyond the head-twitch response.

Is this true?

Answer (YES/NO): YES